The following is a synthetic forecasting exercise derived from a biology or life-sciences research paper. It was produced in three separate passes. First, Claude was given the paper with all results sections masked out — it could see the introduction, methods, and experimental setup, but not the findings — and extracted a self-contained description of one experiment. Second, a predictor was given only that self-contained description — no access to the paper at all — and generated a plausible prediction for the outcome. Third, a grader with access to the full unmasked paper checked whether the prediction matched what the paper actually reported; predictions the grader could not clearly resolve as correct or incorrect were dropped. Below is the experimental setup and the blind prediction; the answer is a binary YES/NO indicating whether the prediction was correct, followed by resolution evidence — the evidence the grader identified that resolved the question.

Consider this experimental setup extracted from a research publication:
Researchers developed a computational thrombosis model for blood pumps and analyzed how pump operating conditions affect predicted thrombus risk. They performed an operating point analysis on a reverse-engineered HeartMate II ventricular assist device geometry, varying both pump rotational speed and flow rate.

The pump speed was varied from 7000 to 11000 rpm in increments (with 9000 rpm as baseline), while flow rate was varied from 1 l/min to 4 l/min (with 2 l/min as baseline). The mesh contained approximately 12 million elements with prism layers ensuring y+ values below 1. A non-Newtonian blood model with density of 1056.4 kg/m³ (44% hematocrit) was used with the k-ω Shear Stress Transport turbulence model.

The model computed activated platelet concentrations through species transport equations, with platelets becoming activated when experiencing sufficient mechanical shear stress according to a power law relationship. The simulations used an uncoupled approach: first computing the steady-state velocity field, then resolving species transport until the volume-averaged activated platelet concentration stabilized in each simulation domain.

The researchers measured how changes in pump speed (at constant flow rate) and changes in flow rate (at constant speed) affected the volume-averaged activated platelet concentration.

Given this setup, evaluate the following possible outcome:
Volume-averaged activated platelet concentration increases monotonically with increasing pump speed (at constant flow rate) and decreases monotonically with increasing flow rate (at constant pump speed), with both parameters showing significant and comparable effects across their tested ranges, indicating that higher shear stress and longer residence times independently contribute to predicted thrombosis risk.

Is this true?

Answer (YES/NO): NO